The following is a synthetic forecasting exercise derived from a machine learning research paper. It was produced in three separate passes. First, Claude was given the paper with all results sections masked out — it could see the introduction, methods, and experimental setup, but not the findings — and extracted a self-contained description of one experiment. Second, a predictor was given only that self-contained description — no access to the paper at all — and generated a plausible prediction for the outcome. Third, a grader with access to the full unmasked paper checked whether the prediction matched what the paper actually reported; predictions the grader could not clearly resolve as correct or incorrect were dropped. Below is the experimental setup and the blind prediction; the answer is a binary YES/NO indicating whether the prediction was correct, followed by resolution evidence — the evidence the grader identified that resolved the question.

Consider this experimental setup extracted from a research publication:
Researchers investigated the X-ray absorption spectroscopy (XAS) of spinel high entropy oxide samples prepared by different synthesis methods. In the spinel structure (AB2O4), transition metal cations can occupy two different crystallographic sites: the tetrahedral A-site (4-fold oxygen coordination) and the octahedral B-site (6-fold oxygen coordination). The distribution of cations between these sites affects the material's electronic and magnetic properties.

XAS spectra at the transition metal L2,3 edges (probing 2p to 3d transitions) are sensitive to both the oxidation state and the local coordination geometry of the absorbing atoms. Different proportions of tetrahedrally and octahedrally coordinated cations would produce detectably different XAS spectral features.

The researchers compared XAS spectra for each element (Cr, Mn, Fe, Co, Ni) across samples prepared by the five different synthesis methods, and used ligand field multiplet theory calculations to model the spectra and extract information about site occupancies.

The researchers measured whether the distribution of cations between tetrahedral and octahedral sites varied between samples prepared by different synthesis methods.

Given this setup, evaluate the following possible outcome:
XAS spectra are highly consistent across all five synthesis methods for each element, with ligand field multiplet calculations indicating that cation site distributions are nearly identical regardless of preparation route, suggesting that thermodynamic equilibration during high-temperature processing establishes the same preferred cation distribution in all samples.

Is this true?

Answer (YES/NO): NO